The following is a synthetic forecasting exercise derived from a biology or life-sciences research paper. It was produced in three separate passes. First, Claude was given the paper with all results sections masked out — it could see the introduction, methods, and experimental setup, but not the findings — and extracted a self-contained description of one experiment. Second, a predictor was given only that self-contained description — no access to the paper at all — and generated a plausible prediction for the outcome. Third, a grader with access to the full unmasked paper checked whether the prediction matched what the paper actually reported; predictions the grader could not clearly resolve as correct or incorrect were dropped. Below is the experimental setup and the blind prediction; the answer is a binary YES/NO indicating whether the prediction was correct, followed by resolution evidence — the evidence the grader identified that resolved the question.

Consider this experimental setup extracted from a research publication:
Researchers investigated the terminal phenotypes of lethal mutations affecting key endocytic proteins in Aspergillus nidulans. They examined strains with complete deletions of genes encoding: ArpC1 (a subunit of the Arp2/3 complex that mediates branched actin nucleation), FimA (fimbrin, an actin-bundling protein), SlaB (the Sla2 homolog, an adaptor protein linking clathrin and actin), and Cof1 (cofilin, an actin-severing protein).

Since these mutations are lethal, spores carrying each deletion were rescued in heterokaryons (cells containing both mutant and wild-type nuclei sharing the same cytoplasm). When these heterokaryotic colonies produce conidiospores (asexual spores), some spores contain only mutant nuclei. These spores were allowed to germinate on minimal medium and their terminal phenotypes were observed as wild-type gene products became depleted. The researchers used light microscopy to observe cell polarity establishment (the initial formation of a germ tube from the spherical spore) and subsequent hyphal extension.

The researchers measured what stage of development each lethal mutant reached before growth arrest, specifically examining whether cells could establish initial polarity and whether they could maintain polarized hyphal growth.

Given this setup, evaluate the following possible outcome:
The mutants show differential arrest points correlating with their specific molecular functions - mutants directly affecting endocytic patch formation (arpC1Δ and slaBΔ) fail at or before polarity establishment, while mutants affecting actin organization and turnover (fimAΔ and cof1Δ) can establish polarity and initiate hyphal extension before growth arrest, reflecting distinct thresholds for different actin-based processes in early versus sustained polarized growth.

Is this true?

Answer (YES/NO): NO